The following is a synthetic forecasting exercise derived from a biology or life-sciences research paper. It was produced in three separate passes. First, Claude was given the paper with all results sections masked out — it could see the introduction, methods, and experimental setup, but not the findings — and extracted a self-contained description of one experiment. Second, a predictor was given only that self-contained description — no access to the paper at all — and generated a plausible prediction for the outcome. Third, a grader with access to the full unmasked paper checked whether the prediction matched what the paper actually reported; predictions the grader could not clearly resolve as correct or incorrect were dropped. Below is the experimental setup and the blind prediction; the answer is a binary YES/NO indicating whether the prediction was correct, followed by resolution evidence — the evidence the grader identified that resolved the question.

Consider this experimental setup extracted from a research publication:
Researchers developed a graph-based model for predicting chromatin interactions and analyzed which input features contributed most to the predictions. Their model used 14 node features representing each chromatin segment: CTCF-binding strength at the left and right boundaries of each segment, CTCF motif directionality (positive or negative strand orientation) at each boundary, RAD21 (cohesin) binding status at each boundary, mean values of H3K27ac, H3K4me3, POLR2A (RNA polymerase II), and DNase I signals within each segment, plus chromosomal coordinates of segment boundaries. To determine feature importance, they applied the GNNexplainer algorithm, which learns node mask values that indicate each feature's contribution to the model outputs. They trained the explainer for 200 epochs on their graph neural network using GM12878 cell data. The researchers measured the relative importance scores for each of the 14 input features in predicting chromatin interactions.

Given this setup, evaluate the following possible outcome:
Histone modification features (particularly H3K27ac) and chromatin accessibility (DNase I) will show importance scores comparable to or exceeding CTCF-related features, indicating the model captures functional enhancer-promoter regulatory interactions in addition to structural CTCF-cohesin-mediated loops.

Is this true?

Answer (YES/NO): NO